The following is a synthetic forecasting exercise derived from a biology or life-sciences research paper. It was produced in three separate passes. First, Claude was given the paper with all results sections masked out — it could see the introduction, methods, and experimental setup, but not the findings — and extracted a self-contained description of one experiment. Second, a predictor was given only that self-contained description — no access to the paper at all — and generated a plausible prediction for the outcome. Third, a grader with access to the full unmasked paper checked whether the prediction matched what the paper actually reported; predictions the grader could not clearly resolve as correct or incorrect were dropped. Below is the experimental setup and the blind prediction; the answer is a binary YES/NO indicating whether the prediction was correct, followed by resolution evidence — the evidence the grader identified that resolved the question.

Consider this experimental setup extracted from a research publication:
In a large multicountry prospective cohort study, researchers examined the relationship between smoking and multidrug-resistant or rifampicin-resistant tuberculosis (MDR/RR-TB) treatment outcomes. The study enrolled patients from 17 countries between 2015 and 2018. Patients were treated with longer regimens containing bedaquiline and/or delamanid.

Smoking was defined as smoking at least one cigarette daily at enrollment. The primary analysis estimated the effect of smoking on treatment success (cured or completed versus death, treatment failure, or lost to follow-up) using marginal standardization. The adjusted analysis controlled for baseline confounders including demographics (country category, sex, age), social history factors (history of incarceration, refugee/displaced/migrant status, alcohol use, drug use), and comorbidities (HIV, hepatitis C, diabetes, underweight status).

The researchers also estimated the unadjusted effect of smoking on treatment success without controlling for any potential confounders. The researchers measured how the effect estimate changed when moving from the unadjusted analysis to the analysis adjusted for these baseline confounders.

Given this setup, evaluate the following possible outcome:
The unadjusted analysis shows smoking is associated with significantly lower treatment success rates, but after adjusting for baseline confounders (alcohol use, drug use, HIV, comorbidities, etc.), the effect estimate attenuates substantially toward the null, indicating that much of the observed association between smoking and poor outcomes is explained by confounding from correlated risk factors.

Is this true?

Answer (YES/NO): NO